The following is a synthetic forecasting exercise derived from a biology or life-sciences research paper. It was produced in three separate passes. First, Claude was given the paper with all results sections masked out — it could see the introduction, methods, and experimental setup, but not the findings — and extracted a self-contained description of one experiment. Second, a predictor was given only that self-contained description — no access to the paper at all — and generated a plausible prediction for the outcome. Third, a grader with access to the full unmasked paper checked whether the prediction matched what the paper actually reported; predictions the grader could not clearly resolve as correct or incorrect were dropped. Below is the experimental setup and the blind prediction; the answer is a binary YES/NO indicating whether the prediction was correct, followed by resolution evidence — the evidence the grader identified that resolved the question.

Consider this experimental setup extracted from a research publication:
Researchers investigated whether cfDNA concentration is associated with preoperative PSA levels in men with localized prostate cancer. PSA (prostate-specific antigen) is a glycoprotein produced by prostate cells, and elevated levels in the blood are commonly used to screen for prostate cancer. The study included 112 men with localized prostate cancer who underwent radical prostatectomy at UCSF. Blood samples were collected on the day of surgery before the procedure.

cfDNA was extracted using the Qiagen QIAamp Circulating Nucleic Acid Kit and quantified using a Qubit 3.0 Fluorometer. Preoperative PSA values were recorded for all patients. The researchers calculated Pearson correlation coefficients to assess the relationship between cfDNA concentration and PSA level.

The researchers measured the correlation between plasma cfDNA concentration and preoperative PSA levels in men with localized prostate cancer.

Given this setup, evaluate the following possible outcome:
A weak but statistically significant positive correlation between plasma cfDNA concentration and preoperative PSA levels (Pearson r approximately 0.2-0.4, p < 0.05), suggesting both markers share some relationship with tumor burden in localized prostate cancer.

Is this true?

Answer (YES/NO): NO